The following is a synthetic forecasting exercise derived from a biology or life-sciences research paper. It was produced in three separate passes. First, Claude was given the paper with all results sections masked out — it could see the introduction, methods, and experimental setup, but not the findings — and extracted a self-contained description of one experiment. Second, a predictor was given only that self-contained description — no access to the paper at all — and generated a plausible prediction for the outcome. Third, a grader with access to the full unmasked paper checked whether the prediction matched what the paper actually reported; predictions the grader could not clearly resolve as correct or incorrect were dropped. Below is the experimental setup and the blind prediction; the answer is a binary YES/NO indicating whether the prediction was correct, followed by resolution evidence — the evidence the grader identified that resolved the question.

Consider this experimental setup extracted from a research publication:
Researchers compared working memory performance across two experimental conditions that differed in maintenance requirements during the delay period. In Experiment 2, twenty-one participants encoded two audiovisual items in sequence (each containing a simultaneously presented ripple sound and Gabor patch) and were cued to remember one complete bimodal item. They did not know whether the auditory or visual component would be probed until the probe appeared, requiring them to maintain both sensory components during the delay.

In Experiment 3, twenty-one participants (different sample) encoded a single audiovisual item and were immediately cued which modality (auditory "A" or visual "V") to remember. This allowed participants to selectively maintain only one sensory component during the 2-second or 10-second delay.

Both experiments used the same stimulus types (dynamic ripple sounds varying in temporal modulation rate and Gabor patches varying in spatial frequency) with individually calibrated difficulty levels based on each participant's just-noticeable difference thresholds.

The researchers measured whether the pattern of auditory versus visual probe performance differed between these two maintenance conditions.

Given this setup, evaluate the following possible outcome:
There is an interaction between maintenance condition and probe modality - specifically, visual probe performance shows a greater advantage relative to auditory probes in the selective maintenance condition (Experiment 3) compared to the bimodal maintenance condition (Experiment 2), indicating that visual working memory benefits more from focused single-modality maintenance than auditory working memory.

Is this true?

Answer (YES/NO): NO